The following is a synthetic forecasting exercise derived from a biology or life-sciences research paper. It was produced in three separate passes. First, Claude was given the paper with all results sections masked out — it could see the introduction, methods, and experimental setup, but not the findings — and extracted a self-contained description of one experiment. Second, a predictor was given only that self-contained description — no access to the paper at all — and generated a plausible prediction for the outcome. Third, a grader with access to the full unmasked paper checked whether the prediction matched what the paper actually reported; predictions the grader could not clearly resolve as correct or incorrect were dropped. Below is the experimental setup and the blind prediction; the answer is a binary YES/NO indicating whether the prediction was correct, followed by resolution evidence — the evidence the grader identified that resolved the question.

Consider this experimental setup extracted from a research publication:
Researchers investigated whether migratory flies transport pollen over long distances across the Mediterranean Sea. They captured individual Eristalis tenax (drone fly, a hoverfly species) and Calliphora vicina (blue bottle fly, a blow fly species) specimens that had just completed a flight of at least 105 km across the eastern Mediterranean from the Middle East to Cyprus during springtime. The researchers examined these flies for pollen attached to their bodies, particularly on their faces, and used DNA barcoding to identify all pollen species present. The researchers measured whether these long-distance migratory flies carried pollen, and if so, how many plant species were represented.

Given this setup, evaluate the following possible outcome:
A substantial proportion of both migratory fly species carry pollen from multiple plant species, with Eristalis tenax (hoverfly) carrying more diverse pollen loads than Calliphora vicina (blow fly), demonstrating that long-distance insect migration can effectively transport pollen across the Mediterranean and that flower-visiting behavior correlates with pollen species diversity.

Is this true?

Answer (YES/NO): NO